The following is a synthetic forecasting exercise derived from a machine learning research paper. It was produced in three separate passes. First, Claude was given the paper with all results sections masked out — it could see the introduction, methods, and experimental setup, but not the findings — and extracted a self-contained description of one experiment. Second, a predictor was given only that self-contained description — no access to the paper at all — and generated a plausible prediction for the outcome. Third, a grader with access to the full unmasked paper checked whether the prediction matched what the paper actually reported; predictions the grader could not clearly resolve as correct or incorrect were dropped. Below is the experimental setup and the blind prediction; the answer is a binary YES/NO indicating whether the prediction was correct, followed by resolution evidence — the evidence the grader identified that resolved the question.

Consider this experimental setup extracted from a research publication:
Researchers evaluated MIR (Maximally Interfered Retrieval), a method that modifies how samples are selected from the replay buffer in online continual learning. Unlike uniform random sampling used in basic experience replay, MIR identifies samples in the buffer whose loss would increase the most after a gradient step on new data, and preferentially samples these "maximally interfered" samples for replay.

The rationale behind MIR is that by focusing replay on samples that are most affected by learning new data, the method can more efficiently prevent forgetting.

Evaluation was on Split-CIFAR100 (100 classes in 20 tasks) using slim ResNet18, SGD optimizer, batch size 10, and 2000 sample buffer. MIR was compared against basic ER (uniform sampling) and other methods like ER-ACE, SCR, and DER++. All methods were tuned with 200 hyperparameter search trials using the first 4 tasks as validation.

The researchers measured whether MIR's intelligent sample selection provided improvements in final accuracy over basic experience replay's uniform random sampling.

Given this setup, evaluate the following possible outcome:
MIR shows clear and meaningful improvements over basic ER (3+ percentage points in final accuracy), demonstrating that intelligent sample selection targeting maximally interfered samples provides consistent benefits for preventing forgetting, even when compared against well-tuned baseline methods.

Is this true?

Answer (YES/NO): NO